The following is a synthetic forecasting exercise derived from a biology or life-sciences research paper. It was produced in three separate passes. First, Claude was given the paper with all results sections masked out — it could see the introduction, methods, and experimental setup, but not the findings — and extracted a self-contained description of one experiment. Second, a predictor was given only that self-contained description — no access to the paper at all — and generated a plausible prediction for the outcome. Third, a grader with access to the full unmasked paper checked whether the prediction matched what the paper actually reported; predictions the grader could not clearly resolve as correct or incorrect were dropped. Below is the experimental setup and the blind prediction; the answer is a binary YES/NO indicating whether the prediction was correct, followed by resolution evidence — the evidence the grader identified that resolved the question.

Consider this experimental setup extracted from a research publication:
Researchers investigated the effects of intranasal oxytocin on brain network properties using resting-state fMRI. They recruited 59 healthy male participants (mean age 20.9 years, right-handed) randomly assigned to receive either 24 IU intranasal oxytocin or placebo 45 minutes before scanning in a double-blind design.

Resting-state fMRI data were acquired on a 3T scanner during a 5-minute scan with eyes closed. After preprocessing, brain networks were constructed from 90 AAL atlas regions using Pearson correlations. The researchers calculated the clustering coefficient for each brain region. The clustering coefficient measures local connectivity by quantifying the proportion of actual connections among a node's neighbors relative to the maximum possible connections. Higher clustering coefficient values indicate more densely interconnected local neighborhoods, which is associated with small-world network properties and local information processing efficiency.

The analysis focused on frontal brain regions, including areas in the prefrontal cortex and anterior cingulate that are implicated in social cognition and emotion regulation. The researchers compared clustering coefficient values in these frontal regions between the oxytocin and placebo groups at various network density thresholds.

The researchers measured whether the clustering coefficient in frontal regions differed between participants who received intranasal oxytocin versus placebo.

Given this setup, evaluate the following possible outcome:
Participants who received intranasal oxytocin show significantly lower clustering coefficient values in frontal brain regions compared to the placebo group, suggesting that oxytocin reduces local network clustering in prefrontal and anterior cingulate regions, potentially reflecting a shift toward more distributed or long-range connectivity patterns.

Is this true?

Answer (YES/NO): YES